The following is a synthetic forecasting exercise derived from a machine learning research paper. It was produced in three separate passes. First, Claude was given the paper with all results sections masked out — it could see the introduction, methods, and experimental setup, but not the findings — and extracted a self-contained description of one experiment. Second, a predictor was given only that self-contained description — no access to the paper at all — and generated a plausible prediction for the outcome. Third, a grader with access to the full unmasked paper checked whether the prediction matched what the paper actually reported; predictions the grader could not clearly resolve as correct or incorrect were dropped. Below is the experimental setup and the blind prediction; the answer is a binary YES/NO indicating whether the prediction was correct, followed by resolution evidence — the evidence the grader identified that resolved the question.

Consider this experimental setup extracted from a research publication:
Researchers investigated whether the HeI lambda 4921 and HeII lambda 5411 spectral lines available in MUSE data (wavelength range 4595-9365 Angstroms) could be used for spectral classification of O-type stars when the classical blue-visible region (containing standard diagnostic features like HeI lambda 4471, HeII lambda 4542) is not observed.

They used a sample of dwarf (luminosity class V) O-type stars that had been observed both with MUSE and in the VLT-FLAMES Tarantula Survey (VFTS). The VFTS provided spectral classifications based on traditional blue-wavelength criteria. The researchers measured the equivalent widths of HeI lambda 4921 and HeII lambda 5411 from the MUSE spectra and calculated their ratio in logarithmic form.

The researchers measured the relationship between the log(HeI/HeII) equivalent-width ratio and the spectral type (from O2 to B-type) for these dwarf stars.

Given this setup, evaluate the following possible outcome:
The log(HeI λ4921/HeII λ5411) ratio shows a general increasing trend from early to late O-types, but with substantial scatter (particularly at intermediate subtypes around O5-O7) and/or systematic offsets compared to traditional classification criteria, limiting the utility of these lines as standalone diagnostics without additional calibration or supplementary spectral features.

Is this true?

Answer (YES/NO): NO